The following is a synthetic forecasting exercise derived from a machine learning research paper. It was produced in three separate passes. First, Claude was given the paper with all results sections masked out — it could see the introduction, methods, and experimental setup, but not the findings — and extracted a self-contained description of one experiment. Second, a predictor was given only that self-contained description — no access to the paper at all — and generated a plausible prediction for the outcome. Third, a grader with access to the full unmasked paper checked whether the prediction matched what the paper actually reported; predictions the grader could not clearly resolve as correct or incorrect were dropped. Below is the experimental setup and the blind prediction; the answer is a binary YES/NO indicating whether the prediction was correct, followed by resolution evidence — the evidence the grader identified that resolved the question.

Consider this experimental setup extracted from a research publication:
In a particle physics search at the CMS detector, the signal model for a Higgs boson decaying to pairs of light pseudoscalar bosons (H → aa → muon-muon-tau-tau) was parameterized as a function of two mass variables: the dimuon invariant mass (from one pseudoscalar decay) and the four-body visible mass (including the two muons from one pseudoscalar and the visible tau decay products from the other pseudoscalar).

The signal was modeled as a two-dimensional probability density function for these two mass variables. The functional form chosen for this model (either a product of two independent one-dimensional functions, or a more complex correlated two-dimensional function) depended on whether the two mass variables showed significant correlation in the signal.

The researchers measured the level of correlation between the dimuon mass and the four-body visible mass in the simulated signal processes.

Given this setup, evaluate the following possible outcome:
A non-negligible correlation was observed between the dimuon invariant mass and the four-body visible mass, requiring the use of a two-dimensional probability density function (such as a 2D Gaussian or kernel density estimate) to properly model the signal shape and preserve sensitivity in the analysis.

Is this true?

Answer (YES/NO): NO